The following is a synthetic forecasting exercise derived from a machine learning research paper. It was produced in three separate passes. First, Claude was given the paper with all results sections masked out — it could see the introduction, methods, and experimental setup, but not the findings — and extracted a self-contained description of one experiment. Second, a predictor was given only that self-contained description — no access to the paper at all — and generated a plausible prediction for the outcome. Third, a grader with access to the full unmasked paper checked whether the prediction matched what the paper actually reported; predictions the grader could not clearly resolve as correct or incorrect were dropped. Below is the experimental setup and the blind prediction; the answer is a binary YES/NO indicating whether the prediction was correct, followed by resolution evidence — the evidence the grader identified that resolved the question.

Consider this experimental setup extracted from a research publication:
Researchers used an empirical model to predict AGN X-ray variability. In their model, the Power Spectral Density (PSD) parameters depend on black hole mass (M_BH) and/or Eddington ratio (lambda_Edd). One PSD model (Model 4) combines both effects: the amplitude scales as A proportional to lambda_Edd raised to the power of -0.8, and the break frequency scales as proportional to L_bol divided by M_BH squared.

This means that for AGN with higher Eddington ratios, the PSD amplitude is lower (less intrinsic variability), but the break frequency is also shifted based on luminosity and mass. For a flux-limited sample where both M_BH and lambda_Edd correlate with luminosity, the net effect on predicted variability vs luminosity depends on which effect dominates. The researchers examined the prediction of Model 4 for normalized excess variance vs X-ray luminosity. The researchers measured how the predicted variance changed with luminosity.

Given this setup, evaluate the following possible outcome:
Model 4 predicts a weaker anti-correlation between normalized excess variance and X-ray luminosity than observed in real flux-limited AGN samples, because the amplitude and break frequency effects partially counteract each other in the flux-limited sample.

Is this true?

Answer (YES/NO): NO